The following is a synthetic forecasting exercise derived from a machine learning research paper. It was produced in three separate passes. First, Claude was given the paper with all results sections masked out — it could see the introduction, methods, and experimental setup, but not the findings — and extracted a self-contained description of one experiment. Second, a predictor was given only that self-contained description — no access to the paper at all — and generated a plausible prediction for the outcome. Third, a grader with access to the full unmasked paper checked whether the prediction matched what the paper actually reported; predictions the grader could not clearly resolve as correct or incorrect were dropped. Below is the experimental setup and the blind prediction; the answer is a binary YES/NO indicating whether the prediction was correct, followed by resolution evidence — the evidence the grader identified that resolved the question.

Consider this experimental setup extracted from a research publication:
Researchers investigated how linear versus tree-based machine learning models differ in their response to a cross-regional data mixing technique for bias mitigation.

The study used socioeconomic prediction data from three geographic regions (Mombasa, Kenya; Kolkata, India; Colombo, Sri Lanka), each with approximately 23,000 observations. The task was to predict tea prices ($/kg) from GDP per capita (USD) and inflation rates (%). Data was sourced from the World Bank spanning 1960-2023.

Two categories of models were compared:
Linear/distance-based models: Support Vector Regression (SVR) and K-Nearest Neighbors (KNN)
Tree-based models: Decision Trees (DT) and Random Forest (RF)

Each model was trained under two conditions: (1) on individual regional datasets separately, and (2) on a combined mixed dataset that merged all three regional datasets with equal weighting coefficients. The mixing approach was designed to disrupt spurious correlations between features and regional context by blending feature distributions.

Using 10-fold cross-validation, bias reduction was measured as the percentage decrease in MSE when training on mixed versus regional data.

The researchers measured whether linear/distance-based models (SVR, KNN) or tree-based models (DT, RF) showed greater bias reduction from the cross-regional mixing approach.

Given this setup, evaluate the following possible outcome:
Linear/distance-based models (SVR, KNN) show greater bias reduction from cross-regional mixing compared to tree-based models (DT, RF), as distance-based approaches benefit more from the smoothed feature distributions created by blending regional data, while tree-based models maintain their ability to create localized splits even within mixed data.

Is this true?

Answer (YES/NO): NO